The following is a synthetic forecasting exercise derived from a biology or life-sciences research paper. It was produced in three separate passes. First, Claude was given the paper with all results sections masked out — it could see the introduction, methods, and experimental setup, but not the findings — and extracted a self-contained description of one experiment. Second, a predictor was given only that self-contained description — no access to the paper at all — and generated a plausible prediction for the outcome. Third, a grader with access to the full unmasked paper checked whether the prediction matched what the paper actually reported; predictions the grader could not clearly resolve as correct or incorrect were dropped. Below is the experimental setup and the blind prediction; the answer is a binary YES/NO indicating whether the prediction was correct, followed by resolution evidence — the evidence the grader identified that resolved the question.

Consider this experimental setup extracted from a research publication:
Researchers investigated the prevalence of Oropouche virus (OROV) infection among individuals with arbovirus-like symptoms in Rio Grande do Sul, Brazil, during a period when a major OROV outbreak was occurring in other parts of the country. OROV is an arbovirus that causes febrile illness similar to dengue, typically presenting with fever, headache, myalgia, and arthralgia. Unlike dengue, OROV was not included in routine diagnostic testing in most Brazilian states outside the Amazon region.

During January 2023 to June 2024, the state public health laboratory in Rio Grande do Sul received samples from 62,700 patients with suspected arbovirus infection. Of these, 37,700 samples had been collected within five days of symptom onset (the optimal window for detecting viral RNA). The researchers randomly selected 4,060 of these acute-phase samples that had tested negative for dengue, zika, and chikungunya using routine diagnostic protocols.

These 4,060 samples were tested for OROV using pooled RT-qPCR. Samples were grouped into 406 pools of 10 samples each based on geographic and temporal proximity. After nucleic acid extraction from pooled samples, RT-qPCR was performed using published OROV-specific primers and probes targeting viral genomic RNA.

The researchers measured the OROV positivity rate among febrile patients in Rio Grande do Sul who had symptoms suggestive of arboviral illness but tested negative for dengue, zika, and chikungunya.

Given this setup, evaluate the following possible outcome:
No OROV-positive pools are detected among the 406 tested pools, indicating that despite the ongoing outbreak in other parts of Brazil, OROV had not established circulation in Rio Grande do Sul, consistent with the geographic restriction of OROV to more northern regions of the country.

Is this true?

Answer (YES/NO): NO